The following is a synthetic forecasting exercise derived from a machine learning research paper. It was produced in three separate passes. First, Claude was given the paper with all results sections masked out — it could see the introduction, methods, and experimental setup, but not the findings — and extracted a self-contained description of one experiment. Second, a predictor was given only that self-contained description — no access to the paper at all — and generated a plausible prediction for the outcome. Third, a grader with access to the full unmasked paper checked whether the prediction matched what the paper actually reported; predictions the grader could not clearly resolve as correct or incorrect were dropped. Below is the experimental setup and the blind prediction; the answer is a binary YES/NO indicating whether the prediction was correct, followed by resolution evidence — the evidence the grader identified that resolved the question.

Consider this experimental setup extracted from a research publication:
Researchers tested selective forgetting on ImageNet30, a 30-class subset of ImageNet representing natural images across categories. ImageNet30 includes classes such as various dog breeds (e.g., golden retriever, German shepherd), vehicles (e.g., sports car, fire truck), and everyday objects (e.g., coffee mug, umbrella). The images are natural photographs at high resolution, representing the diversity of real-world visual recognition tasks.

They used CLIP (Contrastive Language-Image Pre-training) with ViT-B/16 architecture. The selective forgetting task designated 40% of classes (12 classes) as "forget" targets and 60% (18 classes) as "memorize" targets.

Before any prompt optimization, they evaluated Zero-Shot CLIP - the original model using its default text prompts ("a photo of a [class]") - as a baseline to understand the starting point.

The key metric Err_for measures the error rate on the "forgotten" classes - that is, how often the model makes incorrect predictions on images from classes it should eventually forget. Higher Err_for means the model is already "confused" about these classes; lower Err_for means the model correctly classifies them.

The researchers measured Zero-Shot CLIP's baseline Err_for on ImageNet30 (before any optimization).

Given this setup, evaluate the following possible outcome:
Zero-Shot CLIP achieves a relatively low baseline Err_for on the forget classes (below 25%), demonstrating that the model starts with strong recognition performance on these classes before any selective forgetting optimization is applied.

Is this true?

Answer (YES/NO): YES